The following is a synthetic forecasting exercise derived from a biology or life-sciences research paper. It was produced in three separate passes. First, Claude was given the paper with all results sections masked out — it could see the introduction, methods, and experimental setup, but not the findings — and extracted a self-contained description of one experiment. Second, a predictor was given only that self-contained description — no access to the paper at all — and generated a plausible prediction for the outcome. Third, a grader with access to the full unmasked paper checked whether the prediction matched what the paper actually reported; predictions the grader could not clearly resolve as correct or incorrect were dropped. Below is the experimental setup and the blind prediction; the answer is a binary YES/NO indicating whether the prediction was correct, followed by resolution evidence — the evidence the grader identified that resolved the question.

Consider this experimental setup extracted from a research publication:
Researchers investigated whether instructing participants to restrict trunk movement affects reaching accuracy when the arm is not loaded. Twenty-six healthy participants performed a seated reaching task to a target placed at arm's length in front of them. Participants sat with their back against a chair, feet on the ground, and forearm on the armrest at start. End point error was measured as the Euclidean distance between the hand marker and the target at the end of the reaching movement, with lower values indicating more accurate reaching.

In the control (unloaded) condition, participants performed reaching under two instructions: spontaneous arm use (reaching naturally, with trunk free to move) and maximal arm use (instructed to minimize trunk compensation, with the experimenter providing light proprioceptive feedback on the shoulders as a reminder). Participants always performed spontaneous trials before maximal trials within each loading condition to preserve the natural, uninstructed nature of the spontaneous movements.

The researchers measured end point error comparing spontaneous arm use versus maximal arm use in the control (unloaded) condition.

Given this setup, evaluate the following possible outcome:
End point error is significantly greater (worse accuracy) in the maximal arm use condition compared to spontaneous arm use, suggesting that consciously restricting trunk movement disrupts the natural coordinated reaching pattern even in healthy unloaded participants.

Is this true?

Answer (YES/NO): NO